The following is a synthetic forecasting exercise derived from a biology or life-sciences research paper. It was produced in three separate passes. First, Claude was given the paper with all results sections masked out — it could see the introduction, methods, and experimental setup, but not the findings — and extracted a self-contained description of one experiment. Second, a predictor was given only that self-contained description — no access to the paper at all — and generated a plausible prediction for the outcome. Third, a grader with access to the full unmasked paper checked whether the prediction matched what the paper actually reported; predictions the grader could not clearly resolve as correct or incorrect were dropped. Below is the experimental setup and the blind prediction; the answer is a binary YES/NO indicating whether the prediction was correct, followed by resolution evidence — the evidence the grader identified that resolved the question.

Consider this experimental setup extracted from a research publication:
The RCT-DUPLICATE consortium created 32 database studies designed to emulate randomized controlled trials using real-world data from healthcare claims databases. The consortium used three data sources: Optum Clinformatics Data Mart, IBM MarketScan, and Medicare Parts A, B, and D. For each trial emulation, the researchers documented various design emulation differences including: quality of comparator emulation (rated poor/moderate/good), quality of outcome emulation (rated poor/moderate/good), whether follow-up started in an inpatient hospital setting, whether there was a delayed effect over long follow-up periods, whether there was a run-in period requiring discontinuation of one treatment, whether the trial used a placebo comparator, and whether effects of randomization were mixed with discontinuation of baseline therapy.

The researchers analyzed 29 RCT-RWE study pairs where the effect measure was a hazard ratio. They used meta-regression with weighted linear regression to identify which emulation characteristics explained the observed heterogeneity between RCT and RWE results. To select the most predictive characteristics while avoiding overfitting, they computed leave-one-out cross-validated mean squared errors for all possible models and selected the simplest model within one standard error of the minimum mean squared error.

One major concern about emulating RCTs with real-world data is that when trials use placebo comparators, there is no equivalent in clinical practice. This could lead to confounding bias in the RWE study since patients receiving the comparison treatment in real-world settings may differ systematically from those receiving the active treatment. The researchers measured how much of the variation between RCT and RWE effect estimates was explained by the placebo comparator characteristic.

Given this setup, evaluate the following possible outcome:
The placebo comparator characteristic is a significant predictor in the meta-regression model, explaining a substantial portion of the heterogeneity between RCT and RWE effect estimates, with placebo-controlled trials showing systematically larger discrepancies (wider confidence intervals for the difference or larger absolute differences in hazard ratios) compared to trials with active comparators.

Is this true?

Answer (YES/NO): NO